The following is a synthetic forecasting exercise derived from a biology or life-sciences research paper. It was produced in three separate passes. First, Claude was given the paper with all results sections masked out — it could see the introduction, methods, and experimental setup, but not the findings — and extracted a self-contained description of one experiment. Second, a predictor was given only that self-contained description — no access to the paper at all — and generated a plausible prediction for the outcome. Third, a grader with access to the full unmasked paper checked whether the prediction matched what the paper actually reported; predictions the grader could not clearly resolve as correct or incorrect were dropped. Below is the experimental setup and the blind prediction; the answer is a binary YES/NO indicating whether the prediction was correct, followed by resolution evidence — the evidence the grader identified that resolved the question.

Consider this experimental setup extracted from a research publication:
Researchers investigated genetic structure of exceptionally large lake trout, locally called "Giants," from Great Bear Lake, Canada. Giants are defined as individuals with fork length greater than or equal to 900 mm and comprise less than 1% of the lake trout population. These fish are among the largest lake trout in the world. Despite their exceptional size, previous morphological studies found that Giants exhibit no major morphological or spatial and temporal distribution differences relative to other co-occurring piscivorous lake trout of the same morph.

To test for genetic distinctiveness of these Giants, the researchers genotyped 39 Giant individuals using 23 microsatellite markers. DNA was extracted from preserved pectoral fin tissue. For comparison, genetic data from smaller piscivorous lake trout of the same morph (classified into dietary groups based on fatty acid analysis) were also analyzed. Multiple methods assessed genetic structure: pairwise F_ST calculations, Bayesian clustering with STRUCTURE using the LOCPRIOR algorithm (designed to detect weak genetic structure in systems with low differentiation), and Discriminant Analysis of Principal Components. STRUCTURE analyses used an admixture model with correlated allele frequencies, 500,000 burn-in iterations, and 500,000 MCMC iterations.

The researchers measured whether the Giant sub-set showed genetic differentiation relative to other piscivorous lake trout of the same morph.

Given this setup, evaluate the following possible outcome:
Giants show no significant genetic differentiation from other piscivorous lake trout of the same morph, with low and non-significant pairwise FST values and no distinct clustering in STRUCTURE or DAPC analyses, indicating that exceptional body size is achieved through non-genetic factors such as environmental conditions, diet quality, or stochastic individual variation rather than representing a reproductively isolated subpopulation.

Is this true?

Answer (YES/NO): NO